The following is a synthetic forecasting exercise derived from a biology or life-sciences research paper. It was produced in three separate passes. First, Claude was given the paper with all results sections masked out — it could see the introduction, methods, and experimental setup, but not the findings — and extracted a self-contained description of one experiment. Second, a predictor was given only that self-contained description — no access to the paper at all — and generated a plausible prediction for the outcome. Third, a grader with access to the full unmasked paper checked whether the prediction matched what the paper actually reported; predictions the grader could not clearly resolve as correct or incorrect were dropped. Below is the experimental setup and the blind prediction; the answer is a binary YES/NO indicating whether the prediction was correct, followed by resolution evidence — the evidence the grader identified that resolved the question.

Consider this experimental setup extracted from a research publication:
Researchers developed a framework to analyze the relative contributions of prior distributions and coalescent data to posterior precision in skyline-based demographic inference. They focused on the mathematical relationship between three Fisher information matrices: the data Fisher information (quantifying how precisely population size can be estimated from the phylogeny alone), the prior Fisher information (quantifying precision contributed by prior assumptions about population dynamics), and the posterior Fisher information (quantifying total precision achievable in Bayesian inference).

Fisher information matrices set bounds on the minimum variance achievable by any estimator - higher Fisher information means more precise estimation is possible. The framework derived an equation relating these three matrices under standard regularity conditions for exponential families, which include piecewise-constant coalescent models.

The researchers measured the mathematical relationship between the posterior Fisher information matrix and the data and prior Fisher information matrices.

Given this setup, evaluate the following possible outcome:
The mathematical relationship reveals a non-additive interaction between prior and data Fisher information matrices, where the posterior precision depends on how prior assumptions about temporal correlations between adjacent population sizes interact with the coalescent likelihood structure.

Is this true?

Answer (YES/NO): NO